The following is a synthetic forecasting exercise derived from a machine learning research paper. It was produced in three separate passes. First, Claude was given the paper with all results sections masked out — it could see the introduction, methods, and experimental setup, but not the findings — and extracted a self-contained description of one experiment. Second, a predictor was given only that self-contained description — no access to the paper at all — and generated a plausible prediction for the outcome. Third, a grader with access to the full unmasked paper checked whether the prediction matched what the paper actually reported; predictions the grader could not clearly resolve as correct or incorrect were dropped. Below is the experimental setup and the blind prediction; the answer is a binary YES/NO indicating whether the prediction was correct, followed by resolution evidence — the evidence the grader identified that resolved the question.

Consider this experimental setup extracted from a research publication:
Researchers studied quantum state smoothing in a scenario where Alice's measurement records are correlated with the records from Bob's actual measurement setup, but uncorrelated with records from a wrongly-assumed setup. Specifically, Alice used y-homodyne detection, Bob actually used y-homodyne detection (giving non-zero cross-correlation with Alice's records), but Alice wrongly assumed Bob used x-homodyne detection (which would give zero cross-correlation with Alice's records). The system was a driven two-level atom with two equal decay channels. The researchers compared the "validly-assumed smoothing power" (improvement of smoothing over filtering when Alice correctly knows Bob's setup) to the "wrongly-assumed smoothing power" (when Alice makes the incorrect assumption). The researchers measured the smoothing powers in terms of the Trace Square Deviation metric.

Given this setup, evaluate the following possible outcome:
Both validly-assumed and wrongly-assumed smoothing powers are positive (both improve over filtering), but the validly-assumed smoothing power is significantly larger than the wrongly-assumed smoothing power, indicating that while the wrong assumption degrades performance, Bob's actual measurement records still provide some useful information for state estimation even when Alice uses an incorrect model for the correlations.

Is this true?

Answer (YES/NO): NO